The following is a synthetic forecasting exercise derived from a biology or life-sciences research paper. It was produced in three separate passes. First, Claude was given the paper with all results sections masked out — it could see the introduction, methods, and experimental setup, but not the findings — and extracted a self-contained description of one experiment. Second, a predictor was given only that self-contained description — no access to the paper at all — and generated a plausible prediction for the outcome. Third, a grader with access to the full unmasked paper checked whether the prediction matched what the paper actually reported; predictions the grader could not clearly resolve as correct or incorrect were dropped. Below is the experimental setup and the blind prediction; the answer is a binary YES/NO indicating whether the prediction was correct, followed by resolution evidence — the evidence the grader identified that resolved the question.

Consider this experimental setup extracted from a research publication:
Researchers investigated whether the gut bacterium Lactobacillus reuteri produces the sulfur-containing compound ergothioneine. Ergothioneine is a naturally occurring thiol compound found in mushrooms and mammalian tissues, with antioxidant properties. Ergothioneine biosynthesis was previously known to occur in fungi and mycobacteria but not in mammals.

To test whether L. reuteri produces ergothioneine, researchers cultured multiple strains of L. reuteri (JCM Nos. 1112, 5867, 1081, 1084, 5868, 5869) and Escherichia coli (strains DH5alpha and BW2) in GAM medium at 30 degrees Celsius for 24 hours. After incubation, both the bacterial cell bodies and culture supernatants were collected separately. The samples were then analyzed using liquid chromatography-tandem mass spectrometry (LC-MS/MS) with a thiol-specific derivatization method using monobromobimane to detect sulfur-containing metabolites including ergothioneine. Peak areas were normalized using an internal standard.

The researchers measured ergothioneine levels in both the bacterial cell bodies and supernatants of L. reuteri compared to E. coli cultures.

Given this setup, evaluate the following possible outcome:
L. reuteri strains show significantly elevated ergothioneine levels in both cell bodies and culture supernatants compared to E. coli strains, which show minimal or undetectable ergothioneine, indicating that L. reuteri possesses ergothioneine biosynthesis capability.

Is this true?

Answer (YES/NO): YES